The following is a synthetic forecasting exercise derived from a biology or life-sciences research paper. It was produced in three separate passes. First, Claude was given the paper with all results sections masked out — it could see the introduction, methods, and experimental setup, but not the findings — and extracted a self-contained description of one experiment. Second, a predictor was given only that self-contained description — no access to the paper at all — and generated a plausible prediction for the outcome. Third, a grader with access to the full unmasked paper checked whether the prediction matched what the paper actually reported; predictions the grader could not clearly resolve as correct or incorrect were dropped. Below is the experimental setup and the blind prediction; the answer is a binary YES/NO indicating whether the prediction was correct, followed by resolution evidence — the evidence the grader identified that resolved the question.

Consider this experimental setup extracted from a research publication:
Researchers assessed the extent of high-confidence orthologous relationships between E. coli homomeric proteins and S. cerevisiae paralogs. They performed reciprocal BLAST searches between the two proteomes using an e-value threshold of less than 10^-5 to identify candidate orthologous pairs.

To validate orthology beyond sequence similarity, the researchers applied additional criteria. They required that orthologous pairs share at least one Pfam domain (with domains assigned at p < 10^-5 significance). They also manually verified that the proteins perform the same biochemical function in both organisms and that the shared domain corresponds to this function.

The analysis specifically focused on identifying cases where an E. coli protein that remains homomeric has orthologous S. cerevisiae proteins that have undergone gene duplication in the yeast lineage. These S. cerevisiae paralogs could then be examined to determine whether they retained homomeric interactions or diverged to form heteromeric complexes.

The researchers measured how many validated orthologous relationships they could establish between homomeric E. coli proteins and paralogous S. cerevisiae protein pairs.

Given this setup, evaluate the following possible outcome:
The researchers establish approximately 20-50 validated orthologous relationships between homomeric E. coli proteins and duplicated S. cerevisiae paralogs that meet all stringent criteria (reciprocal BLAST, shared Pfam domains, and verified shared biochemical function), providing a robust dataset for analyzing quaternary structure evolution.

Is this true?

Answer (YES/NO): NO